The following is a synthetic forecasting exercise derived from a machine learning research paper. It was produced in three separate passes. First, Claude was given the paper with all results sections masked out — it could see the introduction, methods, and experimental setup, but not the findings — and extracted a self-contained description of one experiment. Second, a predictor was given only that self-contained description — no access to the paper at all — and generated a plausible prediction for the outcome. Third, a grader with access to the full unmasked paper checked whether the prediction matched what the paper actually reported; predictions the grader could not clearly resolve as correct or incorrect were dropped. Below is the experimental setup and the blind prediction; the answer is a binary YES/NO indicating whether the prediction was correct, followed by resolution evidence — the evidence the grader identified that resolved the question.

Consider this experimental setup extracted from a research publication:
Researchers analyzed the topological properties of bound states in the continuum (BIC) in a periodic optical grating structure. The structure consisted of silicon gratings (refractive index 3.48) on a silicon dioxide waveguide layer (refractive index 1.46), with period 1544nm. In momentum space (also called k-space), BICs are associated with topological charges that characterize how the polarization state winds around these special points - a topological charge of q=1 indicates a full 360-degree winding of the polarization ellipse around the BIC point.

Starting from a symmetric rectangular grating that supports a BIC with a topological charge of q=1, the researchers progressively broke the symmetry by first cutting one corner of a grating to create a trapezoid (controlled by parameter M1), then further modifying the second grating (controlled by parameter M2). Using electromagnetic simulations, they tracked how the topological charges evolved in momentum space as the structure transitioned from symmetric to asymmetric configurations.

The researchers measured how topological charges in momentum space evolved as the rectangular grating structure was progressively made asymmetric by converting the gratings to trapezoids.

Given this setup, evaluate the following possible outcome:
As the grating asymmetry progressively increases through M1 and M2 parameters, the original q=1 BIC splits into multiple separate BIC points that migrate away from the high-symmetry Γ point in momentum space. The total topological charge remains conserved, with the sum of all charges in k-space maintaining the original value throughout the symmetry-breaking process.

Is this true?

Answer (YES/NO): NO